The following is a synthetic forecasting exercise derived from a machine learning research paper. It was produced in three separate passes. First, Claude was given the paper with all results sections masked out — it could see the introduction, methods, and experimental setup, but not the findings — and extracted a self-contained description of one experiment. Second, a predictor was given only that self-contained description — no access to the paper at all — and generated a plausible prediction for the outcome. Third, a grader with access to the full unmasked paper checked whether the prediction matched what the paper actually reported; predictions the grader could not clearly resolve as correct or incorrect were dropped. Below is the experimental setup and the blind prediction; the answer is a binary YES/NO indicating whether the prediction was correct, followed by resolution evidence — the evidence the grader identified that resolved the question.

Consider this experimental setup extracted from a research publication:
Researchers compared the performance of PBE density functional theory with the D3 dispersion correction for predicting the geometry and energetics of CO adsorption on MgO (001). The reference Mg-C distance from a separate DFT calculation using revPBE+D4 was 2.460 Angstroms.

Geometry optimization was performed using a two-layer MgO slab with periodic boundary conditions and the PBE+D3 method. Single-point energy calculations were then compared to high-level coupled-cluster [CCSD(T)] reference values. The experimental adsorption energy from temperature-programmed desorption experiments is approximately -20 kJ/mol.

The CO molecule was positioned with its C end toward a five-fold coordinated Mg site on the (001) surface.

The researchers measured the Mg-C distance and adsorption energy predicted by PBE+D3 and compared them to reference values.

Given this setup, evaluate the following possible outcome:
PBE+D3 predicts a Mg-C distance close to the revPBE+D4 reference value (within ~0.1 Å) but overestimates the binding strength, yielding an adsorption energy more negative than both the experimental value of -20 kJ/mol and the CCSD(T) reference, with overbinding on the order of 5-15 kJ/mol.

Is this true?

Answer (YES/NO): YES